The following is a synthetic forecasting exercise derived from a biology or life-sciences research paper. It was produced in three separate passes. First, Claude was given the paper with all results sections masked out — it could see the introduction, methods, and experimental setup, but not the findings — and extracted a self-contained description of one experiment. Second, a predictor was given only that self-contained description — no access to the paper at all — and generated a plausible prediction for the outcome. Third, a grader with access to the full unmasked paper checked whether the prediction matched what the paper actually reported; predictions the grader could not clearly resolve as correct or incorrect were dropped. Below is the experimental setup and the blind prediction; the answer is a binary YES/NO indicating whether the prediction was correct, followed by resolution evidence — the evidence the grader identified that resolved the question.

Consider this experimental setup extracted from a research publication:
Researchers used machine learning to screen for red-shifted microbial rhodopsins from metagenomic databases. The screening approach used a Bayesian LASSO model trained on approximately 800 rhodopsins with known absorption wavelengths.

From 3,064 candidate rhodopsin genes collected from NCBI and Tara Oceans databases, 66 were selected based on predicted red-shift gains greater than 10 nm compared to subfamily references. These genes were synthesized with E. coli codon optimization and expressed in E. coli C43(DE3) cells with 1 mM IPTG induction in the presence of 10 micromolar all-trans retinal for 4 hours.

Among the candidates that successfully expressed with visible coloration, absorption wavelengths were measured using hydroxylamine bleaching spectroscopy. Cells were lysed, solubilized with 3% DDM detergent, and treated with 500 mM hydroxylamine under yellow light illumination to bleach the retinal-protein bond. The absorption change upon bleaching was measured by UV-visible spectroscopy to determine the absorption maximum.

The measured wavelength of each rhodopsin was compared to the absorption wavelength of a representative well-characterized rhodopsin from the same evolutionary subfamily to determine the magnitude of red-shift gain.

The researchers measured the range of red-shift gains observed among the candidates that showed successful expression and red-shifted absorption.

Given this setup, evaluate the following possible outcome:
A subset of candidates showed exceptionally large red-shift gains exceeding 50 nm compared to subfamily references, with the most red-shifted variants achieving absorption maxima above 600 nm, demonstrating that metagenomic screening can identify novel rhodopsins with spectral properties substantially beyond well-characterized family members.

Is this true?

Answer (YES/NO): NO